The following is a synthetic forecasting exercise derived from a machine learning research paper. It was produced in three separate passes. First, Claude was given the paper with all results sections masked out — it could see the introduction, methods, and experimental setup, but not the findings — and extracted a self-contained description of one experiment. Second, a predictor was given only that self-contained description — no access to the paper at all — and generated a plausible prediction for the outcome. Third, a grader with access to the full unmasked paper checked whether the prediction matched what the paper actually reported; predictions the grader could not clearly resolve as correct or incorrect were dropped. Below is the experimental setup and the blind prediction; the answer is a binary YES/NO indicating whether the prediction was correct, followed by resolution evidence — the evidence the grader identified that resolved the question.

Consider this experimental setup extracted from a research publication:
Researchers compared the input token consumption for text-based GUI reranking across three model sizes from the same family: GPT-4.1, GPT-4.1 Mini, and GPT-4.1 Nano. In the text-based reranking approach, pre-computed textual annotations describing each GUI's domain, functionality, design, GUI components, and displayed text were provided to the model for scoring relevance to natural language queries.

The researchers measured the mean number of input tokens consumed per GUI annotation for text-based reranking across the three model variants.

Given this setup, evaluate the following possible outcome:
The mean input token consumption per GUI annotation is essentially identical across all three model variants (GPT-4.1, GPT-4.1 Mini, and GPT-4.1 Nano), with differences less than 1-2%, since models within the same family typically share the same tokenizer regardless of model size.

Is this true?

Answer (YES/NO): YES